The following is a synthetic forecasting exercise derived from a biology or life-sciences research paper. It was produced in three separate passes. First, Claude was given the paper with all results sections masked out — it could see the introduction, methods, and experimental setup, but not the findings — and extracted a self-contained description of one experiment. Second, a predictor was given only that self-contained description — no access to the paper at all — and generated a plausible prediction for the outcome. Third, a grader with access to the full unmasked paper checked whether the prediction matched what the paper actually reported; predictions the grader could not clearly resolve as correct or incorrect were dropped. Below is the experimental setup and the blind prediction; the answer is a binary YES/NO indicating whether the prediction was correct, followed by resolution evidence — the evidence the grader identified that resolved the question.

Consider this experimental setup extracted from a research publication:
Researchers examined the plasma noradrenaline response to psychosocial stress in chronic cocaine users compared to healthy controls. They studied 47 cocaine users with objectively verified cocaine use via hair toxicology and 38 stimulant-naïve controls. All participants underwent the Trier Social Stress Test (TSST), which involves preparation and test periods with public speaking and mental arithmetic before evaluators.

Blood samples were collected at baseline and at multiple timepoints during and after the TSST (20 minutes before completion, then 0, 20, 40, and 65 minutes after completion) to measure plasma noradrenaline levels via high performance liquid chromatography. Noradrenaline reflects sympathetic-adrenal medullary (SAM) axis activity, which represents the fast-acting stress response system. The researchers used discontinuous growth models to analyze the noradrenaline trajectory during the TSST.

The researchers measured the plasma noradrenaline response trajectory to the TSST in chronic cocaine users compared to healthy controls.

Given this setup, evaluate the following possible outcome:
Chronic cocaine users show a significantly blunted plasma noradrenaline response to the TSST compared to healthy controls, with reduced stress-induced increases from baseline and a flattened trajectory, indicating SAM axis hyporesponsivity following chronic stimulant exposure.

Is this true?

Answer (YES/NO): NO